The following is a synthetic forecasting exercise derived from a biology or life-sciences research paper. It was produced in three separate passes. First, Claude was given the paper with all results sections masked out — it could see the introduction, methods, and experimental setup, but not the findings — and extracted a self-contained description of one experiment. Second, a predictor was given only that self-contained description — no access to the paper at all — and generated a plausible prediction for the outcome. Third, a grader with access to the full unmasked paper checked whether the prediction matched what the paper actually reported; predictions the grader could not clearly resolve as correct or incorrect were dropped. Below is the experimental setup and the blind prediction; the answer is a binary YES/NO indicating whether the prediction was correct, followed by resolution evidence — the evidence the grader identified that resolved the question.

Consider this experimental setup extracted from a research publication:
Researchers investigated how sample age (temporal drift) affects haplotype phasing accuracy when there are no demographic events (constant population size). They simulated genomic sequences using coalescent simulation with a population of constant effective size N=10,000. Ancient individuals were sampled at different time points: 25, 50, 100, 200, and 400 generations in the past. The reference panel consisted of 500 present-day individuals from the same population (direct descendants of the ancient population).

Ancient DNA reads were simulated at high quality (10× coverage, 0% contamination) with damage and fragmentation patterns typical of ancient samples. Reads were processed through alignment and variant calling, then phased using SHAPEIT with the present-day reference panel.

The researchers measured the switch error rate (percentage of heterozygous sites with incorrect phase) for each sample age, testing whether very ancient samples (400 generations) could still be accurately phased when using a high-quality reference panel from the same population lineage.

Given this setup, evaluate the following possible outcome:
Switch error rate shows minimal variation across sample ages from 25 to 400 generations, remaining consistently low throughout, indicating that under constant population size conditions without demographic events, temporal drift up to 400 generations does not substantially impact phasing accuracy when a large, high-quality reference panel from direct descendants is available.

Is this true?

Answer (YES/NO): NO